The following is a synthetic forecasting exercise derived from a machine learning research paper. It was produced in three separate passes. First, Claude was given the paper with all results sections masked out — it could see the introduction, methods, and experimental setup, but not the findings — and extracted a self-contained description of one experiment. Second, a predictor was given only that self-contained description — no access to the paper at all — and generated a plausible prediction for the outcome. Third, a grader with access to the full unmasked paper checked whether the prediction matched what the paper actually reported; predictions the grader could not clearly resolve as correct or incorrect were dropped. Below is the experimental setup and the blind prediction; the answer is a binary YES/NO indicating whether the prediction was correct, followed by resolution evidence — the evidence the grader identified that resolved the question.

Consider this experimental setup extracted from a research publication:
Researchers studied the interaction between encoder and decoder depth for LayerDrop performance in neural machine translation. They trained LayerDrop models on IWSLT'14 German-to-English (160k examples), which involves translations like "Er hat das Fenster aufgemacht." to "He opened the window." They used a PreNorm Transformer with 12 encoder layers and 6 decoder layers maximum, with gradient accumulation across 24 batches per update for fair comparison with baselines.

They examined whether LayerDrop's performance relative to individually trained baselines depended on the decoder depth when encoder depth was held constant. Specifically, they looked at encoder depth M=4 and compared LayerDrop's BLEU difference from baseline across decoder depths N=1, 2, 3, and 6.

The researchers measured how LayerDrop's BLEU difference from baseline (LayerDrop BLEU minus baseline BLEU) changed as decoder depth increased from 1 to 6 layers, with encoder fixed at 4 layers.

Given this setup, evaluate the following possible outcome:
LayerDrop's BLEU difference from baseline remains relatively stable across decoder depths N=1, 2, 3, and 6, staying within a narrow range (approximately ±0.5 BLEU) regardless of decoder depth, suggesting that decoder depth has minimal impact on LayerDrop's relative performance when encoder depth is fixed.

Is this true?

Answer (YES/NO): NO